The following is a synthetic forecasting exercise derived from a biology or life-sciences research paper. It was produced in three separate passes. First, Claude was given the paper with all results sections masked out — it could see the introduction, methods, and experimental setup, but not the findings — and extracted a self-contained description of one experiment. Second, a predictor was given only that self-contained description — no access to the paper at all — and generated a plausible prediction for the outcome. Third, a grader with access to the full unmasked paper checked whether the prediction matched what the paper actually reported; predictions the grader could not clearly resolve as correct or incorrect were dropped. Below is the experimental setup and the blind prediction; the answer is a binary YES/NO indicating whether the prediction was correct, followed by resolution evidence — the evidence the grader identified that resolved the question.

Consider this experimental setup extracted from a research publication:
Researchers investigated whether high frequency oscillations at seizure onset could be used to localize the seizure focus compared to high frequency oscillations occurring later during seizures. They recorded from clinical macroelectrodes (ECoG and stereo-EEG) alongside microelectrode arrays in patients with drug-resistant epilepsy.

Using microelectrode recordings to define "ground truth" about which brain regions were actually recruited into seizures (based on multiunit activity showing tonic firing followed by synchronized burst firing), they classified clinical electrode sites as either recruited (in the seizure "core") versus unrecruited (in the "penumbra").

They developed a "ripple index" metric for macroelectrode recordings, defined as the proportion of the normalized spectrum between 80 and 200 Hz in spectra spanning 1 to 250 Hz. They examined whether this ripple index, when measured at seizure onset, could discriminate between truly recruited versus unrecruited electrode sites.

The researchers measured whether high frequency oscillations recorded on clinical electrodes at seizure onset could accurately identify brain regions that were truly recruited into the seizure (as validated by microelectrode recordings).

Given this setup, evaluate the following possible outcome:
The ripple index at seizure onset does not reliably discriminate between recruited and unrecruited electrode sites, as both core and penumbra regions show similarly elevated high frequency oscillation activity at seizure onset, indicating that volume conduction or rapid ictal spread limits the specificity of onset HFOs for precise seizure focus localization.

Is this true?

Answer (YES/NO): NO